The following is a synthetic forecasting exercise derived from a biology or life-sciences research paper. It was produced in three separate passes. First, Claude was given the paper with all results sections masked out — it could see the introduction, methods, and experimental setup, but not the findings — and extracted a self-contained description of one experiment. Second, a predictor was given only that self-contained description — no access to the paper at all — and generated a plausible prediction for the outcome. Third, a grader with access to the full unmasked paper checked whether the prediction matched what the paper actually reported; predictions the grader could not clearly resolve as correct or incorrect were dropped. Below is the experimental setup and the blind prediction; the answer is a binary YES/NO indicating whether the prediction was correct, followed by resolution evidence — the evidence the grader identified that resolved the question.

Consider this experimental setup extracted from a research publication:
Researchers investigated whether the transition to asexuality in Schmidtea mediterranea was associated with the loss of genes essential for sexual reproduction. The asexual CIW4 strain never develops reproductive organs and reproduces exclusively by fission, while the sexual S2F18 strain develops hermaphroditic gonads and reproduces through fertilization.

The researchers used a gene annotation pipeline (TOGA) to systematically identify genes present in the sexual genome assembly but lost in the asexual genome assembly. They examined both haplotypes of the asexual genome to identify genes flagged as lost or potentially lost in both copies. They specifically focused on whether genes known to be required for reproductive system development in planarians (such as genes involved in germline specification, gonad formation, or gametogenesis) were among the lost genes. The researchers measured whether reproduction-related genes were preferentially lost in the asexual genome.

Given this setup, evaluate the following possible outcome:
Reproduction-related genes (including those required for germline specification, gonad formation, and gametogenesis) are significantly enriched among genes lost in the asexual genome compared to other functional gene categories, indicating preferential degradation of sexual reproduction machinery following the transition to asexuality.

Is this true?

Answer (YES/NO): NO